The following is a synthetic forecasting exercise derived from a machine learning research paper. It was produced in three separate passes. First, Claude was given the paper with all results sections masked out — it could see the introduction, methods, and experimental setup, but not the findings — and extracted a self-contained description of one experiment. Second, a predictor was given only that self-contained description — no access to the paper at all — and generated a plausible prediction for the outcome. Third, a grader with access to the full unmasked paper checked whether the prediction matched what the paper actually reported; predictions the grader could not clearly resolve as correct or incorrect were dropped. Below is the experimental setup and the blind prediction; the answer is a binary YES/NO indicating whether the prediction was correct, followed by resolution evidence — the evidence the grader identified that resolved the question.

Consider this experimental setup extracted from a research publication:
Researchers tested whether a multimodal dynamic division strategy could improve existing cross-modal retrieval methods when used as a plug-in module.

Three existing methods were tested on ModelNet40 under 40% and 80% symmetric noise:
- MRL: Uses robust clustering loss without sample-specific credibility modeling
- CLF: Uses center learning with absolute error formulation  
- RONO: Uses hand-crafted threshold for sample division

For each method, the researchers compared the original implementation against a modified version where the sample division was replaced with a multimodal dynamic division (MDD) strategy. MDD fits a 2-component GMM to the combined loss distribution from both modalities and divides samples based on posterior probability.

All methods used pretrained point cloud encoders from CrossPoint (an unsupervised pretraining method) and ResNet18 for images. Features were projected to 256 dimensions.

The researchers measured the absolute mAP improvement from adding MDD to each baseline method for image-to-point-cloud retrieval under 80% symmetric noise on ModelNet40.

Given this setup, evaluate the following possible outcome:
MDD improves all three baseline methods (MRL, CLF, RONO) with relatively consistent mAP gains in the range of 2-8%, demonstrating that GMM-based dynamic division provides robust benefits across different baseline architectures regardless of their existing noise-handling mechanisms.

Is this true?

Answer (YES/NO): NO